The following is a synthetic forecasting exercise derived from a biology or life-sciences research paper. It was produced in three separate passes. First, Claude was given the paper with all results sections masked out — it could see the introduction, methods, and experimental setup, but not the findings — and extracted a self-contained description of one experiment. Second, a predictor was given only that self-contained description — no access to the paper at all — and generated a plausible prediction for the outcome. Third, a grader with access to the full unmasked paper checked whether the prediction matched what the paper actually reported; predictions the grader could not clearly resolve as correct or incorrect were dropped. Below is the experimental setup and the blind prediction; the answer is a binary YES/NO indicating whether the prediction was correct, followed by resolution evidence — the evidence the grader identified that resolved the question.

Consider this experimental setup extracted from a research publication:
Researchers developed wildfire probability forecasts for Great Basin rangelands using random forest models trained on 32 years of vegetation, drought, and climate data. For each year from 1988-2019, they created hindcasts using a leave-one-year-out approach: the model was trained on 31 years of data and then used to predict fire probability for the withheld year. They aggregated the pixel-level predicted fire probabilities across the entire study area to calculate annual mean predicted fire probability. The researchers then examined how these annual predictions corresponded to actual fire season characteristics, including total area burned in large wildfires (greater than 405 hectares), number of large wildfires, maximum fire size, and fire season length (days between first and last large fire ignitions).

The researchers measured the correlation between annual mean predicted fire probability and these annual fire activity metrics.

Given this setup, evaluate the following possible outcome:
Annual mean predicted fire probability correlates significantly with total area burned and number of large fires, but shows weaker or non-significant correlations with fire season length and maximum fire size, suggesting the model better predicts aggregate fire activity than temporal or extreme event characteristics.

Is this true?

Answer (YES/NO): NO